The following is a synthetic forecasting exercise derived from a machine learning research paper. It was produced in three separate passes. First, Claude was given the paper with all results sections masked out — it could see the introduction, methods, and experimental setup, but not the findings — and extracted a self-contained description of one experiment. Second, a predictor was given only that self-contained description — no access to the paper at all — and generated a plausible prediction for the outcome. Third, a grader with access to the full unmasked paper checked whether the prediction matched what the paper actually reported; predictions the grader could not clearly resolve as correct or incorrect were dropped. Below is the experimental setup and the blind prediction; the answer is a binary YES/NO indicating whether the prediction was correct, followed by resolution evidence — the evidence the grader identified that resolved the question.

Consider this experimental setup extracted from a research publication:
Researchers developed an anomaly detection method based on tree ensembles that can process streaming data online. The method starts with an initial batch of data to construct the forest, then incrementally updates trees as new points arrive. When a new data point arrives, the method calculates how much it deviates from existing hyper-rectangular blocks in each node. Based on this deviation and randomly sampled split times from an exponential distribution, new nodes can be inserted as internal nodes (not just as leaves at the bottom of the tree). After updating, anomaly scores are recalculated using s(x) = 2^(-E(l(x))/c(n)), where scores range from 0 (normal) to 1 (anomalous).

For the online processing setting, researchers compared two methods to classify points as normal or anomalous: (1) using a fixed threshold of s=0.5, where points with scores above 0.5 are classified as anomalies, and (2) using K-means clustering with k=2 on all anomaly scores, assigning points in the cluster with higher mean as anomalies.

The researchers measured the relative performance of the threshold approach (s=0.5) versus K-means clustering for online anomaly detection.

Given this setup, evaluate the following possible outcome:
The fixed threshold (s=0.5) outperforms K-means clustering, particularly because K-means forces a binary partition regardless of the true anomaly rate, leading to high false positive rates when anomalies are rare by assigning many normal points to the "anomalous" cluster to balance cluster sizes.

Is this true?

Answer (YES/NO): NO